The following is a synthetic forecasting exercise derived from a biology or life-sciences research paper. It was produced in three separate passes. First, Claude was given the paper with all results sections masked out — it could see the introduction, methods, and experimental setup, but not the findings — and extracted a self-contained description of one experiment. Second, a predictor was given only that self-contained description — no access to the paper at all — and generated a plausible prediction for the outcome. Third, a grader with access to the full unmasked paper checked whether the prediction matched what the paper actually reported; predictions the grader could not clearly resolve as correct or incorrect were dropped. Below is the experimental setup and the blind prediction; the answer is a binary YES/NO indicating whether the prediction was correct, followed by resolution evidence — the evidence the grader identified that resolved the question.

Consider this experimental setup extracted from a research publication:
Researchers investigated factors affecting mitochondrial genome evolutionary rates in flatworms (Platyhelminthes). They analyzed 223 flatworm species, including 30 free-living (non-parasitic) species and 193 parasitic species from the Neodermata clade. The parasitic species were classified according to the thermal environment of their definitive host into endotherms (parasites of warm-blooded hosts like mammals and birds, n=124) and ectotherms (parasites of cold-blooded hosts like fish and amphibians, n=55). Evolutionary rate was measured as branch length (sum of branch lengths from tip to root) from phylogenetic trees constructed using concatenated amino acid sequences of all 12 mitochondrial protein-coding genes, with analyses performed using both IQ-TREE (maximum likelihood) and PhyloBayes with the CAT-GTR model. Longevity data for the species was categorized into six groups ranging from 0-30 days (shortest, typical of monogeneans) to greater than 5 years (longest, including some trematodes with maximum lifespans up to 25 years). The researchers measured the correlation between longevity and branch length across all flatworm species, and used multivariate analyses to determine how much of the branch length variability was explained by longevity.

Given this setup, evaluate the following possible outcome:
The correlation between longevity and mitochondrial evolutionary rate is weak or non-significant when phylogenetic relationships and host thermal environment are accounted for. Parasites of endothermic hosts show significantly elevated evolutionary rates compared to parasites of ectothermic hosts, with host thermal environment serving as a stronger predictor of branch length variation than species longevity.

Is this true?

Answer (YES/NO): NO